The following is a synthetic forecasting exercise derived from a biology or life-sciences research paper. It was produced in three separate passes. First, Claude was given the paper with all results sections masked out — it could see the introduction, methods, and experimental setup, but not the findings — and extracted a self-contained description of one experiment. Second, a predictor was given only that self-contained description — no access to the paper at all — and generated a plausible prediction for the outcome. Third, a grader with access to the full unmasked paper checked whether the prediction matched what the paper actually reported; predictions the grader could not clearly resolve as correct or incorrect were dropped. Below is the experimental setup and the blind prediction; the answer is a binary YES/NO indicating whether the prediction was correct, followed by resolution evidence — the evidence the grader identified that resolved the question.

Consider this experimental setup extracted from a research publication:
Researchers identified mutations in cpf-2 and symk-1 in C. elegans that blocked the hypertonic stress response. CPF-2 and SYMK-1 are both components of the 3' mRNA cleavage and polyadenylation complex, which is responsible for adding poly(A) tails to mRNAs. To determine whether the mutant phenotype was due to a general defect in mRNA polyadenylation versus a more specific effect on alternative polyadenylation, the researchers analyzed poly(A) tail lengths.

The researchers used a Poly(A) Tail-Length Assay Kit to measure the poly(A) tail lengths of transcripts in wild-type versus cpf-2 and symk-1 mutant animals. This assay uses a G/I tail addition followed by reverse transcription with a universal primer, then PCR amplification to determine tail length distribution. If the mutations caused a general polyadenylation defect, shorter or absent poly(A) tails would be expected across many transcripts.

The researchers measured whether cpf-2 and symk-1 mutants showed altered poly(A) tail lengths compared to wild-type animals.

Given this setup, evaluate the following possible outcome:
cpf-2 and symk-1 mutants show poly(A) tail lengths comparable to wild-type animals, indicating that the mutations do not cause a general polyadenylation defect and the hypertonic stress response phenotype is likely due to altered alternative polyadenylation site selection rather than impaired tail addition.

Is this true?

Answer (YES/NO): YES